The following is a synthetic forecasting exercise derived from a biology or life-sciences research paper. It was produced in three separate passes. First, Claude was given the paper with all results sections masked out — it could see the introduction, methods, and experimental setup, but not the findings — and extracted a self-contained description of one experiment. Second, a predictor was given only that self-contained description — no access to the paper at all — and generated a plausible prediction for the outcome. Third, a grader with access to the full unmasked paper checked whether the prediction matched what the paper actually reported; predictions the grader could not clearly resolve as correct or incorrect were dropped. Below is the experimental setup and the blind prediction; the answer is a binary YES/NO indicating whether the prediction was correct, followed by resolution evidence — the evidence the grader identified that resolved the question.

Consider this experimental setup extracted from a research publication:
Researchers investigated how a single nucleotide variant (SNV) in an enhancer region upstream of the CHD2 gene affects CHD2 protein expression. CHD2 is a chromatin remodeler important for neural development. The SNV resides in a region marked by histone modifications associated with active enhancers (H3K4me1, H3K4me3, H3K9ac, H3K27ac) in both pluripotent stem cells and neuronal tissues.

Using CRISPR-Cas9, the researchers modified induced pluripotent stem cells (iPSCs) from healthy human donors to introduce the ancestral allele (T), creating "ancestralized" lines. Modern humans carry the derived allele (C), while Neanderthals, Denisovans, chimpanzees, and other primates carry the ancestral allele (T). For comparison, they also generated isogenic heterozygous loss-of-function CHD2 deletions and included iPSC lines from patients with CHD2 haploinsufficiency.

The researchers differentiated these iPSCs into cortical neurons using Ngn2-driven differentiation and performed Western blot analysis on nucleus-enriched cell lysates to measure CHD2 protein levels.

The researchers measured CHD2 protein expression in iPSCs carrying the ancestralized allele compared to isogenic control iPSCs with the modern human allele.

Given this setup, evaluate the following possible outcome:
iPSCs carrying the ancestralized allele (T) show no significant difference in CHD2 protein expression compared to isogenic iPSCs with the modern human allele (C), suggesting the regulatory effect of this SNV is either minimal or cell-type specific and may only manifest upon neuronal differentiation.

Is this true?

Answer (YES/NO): NO